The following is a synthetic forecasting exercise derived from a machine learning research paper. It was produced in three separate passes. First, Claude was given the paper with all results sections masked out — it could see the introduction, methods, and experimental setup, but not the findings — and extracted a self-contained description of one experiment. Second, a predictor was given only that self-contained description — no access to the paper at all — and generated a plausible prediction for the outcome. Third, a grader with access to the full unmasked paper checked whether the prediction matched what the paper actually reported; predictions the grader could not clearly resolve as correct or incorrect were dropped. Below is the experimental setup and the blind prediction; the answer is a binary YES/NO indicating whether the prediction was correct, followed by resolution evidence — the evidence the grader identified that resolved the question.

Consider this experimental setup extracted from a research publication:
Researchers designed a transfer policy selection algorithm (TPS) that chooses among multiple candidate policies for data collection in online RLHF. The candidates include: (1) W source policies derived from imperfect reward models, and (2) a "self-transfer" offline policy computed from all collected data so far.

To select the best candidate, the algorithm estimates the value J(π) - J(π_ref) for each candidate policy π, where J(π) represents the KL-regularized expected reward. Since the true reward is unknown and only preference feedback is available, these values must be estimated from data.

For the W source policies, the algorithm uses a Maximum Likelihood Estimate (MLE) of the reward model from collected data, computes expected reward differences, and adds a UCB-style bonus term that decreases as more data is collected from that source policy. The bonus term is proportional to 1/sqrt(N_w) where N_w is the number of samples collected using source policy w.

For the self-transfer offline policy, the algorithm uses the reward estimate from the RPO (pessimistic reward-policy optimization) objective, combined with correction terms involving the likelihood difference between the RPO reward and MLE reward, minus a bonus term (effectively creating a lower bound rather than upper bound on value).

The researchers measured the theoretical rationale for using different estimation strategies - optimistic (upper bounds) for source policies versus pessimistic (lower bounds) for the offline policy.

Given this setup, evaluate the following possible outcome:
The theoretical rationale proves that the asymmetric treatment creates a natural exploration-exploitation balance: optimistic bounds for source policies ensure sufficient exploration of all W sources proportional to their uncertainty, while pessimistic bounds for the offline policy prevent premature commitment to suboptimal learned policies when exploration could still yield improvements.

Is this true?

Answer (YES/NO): NO